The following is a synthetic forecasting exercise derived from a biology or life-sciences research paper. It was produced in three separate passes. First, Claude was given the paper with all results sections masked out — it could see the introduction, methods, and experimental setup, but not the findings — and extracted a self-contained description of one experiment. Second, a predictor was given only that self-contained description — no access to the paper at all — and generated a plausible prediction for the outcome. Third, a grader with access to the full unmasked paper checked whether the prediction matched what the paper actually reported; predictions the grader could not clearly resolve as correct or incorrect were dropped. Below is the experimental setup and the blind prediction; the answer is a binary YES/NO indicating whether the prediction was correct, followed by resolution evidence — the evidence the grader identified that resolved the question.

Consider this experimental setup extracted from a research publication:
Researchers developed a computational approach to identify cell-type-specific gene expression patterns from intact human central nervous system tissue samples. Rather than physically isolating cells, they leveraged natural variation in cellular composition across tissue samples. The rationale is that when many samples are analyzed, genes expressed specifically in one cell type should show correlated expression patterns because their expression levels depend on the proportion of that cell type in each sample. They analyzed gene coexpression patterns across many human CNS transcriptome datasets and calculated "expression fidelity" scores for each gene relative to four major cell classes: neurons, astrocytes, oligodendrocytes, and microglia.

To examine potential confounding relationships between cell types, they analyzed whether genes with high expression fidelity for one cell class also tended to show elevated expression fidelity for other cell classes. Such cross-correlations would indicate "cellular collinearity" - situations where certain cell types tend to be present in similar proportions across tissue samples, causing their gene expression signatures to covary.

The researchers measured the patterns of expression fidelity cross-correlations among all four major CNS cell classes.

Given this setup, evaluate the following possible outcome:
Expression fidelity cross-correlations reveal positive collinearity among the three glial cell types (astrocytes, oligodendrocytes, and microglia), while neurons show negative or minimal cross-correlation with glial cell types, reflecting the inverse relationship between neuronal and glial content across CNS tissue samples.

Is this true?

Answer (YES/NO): NO